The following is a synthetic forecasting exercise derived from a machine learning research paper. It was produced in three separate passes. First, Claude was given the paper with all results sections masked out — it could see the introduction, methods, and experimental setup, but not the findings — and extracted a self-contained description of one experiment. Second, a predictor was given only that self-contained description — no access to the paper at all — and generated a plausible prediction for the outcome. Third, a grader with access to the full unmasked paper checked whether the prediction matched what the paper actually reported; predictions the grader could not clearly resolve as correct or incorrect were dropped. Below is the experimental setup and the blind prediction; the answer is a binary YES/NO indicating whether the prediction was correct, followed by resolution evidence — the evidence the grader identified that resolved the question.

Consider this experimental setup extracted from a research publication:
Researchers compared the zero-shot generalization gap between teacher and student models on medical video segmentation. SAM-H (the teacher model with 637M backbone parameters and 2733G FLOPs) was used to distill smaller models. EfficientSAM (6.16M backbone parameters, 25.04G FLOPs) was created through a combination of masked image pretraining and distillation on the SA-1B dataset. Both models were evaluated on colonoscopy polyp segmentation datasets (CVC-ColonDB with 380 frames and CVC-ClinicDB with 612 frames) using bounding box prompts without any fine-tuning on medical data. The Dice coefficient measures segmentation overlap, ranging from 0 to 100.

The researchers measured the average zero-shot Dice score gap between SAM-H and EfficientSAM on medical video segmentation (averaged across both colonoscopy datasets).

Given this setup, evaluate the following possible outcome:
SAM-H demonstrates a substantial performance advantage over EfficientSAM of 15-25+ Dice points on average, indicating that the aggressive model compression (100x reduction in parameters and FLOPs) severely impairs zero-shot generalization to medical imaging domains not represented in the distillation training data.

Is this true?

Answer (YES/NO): NO